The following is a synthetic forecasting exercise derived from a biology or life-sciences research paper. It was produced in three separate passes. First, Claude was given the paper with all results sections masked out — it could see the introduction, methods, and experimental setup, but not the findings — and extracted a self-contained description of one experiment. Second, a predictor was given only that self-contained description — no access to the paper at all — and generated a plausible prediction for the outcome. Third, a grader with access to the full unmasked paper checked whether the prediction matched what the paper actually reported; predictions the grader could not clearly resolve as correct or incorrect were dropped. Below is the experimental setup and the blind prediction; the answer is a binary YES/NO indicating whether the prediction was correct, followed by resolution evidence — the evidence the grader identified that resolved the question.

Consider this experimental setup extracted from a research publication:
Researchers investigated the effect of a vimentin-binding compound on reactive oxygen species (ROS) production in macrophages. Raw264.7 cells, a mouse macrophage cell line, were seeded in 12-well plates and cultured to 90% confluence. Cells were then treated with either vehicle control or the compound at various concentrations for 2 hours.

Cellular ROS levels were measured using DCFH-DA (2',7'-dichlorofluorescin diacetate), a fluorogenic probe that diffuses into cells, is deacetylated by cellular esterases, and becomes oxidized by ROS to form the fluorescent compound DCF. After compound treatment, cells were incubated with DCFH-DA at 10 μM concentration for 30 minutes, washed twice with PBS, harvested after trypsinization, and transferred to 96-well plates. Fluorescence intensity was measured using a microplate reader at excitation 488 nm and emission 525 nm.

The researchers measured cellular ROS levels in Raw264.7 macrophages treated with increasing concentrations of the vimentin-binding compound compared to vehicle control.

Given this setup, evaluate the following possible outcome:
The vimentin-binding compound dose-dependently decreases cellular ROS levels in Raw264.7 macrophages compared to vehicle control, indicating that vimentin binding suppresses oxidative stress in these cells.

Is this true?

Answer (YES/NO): NO